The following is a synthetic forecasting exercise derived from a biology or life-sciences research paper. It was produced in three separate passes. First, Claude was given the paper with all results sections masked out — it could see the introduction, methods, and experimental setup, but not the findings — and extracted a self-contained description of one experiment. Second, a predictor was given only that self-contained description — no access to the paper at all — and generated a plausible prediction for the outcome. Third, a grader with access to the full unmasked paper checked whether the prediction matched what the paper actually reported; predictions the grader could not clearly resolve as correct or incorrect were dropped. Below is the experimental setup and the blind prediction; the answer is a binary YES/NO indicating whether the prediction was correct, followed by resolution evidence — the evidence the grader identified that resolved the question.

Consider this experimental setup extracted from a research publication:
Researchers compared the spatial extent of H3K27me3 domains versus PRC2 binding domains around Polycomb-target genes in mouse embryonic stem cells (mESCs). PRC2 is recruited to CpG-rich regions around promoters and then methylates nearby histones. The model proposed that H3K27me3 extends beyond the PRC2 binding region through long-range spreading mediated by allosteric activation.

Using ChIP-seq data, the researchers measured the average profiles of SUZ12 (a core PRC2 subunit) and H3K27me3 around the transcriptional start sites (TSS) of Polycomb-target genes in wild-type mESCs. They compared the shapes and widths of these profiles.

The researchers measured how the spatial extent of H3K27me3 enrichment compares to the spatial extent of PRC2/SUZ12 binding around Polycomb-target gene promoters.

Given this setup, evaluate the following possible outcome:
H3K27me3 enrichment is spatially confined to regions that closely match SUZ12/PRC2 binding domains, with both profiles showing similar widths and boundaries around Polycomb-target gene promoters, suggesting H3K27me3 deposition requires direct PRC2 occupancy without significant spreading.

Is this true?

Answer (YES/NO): NO